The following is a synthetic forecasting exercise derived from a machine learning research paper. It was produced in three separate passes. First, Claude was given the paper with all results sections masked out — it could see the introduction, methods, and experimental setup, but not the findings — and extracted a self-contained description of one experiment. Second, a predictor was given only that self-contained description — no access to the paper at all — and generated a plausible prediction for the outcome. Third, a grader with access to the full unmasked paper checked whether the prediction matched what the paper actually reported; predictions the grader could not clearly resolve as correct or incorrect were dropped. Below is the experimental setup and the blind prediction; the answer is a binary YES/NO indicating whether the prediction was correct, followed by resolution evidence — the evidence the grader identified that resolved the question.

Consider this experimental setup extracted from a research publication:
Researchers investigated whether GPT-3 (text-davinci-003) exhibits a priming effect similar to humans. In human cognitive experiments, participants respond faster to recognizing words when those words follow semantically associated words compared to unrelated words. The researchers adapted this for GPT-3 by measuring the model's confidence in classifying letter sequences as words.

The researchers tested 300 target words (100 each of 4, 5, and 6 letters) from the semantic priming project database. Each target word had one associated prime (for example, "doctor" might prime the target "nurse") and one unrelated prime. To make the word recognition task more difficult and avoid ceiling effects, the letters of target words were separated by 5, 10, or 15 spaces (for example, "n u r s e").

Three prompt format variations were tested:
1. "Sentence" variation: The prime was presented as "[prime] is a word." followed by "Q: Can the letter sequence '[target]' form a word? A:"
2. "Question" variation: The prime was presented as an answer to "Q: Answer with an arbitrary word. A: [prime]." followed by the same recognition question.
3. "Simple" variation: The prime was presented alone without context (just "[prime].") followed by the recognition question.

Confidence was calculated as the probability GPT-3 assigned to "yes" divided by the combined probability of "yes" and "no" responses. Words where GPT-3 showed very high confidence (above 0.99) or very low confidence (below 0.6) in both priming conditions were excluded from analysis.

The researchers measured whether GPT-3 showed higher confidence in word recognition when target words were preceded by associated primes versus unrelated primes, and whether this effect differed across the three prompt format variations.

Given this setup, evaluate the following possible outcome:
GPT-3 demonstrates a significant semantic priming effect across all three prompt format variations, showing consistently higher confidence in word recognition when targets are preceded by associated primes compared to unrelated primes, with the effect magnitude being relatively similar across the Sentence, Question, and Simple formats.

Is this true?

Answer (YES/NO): NO